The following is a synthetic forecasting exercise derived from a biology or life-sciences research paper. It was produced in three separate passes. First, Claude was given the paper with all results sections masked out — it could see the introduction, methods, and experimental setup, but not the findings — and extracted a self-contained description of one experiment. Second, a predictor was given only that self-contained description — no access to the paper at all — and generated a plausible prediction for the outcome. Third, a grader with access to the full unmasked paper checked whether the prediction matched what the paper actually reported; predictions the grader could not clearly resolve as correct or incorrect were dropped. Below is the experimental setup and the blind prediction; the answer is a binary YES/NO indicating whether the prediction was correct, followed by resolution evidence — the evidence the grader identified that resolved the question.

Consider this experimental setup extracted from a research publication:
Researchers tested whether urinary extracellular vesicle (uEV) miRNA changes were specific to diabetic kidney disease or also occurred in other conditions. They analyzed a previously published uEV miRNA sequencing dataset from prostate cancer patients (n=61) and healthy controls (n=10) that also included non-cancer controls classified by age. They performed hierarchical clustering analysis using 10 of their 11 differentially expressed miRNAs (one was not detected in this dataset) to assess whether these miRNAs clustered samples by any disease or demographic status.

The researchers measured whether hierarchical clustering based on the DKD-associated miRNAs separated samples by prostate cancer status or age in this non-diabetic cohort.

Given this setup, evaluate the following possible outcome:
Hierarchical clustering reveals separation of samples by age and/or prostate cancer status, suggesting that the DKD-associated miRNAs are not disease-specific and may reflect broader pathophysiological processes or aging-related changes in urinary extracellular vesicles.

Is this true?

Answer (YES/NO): NO